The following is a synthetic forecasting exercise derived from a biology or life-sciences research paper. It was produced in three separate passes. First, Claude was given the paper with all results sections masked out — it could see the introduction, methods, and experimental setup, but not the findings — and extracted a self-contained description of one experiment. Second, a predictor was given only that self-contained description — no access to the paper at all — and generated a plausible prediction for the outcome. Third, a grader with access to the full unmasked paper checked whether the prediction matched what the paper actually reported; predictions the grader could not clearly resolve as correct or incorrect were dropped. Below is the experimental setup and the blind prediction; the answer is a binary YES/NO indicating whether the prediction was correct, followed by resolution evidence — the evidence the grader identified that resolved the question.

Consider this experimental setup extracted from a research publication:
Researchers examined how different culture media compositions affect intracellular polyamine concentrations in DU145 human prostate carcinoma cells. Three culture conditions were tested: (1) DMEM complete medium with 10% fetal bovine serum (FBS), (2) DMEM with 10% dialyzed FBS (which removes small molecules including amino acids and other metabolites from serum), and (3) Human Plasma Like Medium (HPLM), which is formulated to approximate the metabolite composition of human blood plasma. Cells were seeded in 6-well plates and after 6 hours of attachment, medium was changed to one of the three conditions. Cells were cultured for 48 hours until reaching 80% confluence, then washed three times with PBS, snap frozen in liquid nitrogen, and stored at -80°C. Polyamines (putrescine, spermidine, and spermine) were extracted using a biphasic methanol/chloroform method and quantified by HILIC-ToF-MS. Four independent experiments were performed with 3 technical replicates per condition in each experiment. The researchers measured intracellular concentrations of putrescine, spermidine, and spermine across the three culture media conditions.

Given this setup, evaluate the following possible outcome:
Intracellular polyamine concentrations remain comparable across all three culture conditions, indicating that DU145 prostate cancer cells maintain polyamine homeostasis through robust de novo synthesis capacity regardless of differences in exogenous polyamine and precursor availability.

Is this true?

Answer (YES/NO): NO